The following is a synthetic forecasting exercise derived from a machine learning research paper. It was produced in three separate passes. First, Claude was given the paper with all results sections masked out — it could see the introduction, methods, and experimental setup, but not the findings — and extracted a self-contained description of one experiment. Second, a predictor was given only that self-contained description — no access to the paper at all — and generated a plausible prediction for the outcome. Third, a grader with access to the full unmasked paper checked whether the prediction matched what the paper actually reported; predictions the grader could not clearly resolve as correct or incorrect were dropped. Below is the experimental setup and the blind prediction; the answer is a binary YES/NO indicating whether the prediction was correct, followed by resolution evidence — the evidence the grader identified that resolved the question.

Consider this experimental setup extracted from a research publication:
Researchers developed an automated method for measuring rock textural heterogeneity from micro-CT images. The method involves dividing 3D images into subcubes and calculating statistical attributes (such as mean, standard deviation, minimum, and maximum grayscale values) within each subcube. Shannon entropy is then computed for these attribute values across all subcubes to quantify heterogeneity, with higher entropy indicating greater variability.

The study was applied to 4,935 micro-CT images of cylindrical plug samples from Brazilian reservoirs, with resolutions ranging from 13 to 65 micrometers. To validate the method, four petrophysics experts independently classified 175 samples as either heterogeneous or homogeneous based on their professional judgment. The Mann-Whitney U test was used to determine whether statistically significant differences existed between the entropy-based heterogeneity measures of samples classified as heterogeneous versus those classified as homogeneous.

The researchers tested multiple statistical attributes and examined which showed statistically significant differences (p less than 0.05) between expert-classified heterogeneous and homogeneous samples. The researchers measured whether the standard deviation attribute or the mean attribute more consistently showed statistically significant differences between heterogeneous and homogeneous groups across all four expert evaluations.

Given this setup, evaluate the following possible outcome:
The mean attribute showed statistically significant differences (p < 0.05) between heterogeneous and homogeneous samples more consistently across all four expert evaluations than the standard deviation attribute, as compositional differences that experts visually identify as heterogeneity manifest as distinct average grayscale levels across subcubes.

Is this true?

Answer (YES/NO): NO